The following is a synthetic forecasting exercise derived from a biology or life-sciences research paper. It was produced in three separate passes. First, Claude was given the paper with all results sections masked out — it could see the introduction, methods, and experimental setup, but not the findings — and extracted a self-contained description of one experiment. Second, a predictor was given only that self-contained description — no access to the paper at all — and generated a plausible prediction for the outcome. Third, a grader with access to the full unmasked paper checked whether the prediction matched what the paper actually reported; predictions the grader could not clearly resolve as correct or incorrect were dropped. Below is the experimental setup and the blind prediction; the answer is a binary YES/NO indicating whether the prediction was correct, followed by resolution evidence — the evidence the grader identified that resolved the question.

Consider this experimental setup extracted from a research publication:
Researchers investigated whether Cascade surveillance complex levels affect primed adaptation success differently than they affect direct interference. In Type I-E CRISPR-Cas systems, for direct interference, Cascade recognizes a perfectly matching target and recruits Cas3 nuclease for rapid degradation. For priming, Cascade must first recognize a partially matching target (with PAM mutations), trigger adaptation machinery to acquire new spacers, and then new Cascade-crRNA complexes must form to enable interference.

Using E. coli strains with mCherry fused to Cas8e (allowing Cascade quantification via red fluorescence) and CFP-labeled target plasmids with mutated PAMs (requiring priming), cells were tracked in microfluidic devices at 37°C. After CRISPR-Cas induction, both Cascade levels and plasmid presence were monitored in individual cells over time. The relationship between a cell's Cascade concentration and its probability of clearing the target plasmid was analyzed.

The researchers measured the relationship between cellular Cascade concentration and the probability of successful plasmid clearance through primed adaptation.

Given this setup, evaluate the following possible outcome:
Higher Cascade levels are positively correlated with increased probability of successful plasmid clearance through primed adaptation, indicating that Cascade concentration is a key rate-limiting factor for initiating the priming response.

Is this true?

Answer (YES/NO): NO